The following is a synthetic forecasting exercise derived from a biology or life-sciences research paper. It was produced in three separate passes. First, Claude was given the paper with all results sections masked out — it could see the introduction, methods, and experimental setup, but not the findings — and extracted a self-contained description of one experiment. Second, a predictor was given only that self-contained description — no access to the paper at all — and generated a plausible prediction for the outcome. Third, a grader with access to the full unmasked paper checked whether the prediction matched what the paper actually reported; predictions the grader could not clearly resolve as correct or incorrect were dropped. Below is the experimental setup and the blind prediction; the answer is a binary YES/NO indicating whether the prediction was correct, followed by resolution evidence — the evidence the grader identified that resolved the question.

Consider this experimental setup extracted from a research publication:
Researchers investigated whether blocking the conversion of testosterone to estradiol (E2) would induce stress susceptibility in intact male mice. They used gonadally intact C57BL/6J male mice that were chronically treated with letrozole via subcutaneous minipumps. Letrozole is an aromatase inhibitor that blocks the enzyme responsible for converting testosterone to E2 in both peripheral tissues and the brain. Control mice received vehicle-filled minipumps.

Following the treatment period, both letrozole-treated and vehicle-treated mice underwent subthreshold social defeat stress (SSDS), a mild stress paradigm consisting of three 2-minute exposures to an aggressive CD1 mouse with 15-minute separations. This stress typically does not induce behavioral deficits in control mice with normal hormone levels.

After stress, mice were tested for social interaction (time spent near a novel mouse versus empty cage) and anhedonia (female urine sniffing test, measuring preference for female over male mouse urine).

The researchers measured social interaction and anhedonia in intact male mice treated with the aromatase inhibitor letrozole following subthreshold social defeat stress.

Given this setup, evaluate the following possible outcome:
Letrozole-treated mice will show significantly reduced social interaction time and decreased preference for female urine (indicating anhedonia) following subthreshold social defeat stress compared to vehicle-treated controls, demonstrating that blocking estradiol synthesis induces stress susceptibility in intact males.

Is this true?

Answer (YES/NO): YES